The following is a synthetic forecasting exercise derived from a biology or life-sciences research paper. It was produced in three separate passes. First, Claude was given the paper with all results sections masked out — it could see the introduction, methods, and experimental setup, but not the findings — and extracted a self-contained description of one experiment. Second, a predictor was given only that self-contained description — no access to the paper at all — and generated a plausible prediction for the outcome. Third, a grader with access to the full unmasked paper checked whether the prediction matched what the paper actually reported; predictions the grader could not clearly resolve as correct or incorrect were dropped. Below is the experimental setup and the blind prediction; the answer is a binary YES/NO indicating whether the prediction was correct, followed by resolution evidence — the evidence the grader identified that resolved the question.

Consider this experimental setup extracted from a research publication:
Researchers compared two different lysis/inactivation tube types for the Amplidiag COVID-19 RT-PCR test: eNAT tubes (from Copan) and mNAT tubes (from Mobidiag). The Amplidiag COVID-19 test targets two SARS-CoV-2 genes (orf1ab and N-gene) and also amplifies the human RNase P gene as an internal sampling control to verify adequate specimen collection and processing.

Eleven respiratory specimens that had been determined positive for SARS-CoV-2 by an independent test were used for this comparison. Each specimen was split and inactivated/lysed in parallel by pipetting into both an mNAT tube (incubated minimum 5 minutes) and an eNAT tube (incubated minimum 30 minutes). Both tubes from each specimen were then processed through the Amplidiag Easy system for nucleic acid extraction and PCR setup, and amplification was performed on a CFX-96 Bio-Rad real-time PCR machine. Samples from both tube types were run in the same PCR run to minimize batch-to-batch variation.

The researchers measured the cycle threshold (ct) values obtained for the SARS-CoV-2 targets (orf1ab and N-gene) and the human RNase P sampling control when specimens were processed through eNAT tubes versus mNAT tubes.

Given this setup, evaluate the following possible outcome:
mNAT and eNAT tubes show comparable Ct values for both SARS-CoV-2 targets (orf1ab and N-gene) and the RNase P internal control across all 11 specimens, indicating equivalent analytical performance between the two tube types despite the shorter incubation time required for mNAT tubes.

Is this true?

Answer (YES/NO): NO